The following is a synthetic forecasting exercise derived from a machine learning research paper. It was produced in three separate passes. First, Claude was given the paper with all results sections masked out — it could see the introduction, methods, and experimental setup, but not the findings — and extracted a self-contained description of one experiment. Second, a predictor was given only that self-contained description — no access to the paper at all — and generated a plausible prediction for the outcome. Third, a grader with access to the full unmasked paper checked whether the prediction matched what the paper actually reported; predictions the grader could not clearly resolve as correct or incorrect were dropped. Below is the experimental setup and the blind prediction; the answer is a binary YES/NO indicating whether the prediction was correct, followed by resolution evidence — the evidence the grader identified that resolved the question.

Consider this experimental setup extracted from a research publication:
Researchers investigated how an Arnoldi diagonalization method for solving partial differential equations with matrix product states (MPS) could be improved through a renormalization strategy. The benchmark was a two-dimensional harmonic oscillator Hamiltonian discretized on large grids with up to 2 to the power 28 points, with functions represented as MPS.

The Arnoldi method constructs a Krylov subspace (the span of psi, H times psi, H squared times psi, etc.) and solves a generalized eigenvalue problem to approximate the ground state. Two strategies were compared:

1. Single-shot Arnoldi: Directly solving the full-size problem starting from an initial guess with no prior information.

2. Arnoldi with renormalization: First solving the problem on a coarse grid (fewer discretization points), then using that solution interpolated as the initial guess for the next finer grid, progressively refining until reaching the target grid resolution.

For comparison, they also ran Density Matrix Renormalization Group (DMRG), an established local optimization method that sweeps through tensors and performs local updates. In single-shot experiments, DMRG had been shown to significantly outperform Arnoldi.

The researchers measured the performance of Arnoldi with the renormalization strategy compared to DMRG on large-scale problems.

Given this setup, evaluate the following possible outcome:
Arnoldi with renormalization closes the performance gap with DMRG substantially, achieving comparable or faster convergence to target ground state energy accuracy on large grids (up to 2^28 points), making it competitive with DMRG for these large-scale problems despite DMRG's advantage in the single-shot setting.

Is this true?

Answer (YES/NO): YES